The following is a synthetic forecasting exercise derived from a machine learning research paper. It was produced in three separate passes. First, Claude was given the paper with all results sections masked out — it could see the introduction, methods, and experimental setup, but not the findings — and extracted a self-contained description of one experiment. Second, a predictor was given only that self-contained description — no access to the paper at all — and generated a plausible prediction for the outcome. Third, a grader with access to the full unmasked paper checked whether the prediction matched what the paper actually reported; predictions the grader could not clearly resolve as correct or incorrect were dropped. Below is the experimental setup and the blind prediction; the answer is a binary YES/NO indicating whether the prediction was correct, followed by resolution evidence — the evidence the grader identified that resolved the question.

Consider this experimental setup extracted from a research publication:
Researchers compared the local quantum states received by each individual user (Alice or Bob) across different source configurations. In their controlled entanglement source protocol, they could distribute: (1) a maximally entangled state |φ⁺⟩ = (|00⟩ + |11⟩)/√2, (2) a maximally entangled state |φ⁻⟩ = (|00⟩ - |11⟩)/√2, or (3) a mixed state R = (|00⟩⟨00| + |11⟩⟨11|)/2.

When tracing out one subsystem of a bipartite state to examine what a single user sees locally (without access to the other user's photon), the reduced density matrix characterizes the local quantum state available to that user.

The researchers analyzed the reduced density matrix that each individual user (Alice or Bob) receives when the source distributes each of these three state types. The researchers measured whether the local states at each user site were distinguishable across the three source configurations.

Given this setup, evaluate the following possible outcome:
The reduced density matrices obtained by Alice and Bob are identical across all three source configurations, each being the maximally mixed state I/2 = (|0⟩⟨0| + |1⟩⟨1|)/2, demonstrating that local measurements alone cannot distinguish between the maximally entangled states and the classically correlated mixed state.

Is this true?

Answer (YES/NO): YES